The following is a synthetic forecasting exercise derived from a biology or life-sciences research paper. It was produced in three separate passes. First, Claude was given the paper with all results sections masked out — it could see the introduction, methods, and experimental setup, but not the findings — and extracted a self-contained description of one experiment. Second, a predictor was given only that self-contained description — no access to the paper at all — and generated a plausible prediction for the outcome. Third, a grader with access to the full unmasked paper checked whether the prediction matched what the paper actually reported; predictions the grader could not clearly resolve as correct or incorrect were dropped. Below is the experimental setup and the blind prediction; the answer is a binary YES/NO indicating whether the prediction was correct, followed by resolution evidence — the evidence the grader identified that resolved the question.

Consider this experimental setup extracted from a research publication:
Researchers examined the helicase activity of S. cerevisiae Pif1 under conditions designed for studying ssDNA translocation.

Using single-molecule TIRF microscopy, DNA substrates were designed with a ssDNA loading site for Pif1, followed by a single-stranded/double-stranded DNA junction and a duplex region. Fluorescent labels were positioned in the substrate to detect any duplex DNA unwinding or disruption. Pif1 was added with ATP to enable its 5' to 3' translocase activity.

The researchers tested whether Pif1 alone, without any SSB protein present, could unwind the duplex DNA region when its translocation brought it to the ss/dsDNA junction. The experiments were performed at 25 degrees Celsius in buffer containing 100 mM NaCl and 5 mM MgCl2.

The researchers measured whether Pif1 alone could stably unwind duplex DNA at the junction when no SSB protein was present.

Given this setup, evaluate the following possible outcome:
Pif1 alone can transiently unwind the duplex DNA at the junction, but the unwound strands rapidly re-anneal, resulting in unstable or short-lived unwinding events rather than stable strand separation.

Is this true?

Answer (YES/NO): NO